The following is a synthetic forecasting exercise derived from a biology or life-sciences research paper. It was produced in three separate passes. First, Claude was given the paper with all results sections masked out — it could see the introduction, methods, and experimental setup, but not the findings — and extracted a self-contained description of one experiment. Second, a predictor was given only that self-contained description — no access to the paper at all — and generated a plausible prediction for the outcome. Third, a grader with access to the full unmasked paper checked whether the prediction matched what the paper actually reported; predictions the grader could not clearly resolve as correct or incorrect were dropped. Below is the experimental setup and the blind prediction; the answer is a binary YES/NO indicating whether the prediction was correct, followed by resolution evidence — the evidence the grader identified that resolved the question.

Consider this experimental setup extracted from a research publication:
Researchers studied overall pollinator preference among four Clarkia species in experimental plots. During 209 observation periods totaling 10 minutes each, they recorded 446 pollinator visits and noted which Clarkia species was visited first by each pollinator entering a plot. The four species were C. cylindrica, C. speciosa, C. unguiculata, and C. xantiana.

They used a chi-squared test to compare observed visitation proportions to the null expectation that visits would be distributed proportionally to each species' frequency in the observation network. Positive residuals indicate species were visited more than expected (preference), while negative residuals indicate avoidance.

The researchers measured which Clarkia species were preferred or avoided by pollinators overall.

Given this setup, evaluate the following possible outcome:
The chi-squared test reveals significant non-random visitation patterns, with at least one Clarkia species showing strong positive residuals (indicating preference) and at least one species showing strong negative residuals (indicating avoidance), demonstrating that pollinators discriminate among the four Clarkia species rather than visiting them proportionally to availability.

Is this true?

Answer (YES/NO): YES